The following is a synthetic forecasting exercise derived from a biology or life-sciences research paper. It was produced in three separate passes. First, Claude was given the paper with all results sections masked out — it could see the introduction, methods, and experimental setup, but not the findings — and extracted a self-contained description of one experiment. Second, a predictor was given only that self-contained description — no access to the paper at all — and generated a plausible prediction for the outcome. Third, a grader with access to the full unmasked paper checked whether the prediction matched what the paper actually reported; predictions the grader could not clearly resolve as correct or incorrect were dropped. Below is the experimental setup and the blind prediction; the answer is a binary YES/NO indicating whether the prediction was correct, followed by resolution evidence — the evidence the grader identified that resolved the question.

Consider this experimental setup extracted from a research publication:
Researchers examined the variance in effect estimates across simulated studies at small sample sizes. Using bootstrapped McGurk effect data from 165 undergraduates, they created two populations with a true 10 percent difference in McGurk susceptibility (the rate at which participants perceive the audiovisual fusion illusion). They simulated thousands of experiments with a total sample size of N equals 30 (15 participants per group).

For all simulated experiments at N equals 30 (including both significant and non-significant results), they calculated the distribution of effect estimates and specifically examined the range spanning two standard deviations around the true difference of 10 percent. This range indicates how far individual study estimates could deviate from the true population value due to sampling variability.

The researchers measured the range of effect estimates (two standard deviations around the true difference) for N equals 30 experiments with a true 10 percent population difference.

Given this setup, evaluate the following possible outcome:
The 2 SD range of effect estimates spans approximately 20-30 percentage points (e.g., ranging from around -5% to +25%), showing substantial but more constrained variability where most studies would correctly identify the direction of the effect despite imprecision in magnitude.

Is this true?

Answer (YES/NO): NO